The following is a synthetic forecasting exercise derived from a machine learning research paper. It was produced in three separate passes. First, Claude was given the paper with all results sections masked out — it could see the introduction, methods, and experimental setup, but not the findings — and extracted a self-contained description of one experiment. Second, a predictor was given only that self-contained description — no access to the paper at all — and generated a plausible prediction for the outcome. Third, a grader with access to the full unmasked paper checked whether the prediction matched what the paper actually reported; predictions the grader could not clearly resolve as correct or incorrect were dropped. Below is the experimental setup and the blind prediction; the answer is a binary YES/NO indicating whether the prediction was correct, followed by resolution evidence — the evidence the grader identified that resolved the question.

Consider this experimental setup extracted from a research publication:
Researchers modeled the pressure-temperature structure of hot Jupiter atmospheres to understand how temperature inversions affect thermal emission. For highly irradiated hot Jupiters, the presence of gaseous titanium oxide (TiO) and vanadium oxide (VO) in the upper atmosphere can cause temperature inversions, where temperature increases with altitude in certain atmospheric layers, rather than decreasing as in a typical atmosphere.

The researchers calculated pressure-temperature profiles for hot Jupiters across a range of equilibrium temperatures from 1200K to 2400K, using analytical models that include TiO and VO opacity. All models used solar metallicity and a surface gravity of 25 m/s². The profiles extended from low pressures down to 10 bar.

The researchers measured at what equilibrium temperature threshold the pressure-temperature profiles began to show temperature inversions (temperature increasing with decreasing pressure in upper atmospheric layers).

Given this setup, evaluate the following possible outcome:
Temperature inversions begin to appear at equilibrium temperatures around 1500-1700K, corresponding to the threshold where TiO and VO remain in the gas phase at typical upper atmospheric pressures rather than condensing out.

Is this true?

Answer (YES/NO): YES